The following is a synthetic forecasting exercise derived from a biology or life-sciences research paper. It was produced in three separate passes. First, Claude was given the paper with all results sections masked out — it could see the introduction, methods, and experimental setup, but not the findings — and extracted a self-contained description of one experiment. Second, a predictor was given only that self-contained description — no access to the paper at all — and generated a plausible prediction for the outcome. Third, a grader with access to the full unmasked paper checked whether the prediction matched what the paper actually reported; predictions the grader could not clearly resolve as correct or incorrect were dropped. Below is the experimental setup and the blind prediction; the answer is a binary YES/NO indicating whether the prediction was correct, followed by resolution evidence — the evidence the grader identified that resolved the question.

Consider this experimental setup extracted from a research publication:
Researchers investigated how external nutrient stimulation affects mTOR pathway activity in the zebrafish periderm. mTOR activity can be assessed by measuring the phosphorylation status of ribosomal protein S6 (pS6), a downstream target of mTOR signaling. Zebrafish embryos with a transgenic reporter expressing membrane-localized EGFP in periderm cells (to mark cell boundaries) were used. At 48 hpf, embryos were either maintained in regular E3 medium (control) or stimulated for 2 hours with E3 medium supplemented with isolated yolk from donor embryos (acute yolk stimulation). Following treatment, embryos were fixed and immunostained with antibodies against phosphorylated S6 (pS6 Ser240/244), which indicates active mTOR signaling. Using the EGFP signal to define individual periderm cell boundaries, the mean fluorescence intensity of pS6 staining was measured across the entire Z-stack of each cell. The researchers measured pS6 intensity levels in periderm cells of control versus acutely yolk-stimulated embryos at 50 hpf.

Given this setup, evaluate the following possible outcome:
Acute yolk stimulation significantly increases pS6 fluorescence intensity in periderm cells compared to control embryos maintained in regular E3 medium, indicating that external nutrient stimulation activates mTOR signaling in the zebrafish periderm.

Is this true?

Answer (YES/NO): YES